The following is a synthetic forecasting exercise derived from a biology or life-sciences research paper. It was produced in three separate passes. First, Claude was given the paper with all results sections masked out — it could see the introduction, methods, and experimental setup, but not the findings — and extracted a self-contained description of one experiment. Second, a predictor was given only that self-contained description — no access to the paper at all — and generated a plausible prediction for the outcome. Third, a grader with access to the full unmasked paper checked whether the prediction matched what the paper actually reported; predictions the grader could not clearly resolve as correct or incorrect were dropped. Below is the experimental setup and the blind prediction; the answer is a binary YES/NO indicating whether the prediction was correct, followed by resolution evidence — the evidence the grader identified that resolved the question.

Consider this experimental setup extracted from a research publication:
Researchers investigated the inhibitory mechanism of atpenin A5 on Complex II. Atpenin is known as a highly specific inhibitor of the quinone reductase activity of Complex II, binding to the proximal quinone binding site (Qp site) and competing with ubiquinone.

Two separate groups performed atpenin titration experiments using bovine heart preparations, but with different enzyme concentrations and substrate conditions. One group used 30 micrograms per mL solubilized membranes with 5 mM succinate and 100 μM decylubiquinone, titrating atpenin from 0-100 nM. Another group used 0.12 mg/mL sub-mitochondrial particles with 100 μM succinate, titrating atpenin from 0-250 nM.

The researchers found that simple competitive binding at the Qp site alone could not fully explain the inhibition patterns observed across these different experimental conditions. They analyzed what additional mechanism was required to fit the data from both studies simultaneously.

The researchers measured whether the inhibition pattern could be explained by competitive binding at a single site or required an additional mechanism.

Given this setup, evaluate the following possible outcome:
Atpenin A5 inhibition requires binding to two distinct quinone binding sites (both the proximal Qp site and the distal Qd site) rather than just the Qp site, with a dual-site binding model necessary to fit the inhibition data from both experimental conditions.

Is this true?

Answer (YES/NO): YES